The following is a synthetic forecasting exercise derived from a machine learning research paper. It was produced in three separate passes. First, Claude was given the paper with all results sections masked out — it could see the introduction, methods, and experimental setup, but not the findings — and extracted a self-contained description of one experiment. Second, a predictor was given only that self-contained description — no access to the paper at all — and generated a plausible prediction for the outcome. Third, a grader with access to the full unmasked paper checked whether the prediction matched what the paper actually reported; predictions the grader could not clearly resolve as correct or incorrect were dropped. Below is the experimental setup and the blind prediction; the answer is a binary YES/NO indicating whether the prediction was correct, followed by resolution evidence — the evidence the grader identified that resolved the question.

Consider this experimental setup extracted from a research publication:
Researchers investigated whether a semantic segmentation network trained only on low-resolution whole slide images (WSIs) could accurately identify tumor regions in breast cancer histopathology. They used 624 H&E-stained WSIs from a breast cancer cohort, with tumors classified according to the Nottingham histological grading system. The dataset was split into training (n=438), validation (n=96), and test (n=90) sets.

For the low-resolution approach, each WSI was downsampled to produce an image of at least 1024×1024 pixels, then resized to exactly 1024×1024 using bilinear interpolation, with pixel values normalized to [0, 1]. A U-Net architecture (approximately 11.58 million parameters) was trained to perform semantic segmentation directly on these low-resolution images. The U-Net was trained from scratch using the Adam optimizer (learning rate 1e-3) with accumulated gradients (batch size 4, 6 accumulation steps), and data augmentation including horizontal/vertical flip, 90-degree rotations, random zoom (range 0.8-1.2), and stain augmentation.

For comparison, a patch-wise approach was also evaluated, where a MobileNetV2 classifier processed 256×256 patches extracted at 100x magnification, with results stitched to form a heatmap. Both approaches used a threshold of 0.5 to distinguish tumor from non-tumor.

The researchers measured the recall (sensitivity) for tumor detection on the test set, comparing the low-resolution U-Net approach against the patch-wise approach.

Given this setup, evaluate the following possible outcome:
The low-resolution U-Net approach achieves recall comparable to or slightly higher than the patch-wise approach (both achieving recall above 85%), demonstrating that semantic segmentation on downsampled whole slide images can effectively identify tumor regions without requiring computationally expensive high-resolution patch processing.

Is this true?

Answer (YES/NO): YES